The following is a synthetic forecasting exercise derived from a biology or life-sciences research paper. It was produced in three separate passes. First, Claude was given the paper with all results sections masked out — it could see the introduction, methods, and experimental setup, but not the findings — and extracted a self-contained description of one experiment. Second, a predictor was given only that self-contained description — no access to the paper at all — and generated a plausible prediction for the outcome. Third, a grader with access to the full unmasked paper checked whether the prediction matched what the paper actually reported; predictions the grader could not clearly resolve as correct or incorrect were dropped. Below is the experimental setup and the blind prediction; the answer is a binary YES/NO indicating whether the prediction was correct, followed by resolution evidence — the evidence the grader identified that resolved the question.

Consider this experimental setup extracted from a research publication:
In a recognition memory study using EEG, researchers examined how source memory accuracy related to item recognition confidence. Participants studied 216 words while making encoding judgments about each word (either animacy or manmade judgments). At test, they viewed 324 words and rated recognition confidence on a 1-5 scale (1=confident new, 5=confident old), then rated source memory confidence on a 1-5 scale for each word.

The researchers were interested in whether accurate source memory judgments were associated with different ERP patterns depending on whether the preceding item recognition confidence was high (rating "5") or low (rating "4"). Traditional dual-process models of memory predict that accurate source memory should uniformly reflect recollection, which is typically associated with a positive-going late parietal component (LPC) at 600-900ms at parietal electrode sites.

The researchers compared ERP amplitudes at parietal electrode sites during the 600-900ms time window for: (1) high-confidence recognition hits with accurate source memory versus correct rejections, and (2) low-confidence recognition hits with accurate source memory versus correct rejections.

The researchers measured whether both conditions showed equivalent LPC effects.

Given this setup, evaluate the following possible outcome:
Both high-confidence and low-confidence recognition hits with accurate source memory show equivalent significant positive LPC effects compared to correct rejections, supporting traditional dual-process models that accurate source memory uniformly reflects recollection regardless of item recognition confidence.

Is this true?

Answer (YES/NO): NO